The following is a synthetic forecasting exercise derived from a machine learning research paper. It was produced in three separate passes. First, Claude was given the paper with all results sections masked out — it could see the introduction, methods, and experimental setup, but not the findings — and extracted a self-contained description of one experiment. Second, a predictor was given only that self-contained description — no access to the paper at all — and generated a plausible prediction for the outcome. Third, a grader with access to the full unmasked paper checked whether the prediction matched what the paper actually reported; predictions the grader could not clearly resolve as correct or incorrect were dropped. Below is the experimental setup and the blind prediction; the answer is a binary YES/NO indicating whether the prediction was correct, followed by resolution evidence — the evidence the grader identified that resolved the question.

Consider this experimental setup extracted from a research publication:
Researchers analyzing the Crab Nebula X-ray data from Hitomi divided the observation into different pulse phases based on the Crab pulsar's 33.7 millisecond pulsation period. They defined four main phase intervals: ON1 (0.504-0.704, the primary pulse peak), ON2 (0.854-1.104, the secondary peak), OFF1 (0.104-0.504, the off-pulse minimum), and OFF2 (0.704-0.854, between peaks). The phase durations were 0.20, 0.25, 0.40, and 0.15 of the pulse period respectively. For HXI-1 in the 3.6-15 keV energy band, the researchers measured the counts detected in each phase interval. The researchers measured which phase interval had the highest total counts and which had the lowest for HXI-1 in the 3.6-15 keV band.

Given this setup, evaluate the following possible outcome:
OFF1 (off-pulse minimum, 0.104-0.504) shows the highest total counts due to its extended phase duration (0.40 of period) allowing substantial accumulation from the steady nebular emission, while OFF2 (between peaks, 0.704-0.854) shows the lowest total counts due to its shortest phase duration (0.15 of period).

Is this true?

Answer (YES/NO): YES